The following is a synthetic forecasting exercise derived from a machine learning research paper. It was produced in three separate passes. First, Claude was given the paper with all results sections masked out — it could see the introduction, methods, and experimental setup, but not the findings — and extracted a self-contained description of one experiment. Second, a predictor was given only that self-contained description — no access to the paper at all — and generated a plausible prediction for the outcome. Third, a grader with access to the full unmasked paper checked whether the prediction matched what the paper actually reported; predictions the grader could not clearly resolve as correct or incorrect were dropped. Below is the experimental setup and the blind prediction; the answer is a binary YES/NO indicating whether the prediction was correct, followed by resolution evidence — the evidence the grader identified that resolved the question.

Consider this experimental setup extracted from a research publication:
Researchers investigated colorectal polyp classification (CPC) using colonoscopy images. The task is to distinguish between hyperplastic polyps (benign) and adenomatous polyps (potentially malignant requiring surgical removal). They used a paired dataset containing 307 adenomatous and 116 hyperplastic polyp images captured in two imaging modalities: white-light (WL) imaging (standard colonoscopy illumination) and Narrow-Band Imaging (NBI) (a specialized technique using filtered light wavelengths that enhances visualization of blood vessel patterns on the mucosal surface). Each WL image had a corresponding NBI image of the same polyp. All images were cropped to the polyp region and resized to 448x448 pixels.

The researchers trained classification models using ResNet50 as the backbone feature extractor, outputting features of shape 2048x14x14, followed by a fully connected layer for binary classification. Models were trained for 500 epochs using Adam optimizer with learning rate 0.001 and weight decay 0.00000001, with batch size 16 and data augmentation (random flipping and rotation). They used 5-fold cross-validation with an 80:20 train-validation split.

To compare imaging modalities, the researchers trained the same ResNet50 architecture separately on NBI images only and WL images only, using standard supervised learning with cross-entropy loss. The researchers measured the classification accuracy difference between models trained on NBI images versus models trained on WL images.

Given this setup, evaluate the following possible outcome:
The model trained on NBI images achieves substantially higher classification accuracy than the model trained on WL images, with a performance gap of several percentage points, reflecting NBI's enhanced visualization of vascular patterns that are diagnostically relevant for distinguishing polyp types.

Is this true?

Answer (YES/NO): YES